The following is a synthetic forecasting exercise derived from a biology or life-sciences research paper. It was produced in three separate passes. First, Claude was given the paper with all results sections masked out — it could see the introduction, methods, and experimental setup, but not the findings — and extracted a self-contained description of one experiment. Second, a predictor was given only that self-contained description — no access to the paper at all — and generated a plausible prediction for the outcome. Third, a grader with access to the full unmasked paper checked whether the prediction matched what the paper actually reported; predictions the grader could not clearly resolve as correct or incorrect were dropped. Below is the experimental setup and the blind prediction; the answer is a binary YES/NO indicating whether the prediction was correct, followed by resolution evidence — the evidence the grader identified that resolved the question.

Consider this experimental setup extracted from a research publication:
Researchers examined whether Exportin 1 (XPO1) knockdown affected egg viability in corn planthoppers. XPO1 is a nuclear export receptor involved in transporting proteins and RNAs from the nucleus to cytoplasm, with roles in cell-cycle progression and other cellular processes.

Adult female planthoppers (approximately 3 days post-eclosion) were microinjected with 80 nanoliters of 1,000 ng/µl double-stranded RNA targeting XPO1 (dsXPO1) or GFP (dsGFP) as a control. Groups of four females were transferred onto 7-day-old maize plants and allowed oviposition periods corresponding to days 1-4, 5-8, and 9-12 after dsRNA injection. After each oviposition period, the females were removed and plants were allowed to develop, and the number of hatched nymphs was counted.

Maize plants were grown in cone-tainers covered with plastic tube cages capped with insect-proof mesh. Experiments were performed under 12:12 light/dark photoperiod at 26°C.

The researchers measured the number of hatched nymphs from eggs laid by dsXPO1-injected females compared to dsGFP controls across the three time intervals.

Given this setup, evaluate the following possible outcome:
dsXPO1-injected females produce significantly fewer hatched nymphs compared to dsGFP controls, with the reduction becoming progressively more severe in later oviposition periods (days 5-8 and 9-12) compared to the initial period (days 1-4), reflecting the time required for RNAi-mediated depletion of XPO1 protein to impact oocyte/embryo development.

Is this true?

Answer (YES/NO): NO